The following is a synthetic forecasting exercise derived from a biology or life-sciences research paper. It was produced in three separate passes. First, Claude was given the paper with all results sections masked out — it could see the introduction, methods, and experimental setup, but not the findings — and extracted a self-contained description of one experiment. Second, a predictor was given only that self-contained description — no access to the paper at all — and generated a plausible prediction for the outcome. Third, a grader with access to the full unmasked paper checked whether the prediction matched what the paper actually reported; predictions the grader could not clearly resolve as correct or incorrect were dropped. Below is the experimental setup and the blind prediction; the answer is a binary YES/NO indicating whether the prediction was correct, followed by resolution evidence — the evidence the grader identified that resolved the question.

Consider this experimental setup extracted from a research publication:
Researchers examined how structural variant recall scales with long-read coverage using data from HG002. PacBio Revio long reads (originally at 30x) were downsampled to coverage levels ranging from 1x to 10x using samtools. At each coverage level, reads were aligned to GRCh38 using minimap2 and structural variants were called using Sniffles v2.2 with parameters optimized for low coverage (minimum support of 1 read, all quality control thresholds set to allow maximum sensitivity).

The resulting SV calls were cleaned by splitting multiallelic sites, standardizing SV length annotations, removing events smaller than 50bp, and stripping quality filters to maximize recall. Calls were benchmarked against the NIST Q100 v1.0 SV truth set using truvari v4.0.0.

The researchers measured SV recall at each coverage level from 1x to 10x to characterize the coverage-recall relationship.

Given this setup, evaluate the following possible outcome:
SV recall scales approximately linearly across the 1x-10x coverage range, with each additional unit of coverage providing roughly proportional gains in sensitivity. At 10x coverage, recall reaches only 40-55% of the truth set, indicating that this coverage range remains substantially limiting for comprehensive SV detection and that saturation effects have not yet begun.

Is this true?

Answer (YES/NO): NO